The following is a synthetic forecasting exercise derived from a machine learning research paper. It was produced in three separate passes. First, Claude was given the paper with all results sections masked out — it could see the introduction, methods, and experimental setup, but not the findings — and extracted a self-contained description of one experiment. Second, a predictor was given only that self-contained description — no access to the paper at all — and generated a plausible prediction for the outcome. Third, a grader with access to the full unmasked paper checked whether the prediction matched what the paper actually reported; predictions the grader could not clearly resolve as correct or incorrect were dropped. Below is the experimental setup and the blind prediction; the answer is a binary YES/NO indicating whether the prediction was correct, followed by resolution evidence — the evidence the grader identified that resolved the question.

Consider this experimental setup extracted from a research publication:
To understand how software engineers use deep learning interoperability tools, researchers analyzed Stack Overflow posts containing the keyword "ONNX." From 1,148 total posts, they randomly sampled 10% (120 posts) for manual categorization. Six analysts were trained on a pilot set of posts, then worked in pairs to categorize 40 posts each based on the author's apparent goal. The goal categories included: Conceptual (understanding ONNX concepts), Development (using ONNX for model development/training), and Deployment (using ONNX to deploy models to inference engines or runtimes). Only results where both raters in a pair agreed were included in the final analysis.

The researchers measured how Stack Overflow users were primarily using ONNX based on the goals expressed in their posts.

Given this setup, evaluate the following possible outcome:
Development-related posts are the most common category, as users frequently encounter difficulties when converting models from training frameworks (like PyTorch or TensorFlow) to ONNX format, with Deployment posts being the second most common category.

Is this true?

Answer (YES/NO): NO